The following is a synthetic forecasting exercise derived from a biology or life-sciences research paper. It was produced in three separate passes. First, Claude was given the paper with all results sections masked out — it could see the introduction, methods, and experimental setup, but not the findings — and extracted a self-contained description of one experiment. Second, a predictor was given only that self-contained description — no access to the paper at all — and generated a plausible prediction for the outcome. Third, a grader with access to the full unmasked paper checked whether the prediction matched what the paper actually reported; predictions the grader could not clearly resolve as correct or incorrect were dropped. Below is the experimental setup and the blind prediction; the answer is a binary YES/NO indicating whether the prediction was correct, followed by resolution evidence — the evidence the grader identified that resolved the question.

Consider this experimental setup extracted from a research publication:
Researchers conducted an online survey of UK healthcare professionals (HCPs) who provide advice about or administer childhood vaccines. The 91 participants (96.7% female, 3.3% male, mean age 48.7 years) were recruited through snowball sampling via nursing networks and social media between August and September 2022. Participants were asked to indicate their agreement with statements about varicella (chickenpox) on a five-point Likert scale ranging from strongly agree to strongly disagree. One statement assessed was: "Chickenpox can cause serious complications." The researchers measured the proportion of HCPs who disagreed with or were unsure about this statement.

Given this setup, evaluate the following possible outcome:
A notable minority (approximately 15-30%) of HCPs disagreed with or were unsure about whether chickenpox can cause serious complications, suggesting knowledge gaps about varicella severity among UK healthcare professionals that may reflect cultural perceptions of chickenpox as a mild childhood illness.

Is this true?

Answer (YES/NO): YES